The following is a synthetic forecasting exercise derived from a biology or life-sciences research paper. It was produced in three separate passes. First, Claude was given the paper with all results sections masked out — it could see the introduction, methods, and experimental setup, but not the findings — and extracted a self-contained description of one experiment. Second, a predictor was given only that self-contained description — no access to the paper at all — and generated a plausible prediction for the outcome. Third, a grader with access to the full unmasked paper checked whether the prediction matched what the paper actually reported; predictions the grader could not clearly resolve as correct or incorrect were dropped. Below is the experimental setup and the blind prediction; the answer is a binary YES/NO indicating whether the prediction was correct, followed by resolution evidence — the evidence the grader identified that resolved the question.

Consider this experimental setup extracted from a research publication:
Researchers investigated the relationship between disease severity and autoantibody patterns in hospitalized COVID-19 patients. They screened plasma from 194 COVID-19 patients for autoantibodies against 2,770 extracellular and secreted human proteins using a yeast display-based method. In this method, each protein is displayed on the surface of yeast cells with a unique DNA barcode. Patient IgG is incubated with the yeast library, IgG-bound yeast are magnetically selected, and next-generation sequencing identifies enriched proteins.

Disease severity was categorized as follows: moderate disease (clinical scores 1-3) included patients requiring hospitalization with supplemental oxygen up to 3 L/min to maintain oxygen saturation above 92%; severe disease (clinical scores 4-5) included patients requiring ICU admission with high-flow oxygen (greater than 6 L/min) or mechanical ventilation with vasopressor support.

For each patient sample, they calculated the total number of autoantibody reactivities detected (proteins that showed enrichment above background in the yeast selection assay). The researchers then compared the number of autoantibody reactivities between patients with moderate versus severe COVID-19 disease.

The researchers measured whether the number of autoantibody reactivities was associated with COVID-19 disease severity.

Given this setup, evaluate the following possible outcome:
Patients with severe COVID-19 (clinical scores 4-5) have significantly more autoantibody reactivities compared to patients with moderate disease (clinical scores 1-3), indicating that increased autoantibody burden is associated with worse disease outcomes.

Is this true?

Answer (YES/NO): YES